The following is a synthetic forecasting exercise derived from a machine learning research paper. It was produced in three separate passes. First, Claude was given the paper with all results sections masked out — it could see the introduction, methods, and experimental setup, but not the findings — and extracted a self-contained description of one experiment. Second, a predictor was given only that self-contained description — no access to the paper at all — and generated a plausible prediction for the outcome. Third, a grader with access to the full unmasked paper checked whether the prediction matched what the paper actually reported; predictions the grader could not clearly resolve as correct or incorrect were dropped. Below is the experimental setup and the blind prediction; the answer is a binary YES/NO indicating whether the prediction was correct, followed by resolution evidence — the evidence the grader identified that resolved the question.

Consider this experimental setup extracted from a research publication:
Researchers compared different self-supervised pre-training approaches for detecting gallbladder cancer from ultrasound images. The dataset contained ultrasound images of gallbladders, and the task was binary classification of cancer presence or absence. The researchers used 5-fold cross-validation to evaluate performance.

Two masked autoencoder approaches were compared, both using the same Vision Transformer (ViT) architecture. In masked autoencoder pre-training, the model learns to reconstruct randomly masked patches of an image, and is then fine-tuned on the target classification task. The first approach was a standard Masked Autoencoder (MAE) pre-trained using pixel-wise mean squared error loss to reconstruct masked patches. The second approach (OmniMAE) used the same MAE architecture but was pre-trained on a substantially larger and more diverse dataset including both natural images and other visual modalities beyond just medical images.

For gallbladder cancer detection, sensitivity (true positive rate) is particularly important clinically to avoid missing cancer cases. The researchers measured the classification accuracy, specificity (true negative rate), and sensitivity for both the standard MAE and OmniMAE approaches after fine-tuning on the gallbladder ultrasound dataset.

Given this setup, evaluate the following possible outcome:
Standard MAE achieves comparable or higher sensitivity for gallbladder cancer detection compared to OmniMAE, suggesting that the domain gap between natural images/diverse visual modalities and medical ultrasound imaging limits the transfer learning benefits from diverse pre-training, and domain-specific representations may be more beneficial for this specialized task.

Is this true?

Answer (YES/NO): YES